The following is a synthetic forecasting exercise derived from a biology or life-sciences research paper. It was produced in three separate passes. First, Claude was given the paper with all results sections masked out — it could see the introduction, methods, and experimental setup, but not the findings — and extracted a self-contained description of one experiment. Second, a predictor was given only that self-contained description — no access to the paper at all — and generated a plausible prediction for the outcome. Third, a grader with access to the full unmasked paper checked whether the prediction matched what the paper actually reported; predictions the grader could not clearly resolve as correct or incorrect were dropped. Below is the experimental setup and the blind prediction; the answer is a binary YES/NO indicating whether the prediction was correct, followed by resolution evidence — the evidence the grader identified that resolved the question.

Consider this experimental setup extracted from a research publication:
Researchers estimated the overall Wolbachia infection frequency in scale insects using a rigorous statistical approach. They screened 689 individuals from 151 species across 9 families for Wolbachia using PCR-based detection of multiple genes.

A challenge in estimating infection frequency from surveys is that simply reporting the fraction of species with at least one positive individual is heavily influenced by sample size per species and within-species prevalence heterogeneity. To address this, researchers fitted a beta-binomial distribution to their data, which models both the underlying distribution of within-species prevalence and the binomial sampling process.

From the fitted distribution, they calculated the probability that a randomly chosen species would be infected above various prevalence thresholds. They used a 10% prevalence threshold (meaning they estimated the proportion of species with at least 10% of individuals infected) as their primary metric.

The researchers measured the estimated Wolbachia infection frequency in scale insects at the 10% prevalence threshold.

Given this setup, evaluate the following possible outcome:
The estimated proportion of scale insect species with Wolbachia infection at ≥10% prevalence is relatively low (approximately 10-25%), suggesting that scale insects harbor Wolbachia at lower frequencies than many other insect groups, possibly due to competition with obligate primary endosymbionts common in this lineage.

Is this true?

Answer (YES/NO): NO